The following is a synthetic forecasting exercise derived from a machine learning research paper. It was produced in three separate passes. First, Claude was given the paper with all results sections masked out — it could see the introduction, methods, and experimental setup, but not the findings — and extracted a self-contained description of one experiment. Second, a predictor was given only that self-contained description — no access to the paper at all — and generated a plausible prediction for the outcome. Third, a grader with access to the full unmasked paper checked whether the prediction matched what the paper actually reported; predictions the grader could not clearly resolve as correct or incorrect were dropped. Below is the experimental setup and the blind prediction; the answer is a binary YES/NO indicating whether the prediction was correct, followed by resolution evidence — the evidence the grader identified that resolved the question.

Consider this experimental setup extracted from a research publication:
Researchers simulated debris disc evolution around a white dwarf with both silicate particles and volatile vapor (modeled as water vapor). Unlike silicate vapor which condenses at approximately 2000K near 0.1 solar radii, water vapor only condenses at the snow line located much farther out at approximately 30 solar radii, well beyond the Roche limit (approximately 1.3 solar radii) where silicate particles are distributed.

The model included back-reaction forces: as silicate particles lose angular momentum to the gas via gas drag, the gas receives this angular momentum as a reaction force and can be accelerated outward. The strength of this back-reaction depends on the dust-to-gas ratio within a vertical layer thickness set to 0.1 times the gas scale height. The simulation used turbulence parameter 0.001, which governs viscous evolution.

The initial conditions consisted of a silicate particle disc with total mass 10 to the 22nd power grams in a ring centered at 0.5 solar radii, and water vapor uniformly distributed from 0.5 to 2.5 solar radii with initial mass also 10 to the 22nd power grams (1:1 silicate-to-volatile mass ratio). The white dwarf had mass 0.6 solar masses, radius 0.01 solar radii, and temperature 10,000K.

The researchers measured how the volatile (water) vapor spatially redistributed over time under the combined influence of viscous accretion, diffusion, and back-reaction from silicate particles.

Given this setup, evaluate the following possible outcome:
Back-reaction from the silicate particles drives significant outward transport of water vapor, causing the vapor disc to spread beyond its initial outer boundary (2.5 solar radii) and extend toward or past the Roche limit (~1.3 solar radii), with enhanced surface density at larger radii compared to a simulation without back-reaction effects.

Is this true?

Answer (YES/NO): NO